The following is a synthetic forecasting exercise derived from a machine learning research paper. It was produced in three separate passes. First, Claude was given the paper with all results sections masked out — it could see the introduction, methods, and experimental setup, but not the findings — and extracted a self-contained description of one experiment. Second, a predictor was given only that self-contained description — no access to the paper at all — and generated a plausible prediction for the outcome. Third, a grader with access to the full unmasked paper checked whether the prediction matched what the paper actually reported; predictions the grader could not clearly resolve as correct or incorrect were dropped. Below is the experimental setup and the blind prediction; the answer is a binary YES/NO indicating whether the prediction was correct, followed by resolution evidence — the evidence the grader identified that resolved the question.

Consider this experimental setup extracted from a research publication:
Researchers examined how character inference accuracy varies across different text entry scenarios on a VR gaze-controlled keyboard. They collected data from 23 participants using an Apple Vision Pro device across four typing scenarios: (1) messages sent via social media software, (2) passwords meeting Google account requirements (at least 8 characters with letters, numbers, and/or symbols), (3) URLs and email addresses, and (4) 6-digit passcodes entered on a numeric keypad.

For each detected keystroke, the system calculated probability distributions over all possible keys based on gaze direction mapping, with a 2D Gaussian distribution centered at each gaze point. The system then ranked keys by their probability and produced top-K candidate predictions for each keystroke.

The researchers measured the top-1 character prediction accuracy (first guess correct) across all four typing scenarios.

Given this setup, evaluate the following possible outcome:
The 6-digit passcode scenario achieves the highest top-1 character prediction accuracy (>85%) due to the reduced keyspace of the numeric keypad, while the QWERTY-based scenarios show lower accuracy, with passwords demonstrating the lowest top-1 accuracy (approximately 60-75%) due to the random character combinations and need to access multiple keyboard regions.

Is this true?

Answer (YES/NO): NO